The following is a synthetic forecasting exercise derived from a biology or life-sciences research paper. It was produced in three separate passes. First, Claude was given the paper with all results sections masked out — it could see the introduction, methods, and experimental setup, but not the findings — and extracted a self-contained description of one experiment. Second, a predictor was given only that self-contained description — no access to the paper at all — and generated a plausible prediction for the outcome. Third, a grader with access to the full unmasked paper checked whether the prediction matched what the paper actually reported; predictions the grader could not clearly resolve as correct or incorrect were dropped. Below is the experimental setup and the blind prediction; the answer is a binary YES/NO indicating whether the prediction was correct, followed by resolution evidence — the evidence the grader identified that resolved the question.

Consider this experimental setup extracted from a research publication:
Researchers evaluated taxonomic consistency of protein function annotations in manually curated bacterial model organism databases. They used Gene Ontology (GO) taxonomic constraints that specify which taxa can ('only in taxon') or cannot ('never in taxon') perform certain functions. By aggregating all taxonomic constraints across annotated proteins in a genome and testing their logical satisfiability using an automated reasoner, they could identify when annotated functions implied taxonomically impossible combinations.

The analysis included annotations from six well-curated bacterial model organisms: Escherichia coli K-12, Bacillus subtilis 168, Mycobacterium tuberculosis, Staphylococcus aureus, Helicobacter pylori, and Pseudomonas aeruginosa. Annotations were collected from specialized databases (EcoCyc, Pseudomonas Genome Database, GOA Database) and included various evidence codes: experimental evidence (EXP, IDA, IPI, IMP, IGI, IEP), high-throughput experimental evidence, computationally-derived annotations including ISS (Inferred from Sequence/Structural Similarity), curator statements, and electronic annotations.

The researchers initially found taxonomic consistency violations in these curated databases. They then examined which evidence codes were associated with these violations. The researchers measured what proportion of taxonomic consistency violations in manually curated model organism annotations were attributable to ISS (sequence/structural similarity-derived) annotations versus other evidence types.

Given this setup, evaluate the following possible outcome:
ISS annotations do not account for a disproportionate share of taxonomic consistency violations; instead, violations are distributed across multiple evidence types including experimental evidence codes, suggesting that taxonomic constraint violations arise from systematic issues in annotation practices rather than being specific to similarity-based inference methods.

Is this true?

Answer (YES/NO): NO